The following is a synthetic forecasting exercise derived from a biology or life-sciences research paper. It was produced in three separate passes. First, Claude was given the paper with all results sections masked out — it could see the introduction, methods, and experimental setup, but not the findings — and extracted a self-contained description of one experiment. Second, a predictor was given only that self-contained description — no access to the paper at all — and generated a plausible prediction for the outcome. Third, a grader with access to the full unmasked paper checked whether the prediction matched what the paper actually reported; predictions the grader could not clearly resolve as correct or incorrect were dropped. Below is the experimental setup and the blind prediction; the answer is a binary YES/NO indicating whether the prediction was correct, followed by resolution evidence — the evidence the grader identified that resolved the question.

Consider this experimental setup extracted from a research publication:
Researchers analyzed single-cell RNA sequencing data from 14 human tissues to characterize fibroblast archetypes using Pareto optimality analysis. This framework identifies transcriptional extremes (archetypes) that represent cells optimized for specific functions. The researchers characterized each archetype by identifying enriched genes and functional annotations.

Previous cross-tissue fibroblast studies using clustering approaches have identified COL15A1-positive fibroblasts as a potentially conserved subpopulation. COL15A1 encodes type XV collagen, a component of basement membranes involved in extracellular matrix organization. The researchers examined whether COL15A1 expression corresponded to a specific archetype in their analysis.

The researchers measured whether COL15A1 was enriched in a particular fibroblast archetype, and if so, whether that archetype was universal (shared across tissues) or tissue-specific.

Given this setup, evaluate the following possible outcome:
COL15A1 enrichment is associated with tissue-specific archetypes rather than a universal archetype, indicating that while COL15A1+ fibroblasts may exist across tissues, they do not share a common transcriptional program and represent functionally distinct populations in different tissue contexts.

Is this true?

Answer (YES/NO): NO